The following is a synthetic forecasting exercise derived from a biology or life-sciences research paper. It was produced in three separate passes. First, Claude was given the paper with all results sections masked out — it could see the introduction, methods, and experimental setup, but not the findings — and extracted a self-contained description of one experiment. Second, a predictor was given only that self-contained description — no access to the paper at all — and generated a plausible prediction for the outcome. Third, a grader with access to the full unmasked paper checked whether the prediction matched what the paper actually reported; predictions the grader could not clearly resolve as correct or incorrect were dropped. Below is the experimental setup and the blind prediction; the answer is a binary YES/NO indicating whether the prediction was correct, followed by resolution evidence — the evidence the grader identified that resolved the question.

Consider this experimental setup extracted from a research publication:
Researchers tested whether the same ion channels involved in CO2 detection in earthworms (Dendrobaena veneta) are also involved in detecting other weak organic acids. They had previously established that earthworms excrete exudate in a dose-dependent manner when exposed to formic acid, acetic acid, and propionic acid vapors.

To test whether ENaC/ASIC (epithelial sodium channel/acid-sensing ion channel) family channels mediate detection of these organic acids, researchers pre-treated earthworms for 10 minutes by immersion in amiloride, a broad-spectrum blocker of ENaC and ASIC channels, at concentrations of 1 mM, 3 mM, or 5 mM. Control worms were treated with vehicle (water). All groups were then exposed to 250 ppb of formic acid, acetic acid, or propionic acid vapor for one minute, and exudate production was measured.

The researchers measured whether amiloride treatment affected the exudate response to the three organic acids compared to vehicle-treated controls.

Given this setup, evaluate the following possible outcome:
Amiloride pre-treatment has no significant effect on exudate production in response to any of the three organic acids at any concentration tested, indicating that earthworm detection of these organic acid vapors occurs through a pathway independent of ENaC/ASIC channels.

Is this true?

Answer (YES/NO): NO